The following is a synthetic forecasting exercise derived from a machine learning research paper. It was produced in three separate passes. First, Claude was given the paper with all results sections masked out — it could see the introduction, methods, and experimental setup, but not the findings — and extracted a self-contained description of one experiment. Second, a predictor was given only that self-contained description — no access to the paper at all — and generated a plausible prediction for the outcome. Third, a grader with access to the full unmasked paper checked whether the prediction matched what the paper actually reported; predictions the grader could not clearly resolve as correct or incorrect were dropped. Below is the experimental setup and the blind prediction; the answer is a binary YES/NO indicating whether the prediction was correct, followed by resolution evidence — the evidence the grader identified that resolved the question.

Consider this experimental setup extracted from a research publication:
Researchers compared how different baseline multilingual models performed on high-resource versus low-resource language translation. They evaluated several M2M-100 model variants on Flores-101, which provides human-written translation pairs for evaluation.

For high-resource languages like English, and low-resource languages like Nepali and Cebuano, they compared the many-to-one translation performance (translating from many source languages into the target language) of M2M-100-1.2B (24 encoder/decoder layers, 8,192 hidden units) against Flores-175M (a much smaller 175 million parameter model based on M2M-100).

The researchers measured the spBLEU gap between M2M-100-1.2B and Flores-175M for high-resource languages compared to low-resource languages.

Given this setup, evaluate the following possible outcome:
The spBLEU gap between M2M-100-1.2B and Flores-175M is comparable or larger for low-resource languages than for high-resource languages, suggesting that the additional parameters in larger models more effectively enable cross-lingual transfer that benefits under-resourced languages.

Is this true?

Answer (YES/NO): NO